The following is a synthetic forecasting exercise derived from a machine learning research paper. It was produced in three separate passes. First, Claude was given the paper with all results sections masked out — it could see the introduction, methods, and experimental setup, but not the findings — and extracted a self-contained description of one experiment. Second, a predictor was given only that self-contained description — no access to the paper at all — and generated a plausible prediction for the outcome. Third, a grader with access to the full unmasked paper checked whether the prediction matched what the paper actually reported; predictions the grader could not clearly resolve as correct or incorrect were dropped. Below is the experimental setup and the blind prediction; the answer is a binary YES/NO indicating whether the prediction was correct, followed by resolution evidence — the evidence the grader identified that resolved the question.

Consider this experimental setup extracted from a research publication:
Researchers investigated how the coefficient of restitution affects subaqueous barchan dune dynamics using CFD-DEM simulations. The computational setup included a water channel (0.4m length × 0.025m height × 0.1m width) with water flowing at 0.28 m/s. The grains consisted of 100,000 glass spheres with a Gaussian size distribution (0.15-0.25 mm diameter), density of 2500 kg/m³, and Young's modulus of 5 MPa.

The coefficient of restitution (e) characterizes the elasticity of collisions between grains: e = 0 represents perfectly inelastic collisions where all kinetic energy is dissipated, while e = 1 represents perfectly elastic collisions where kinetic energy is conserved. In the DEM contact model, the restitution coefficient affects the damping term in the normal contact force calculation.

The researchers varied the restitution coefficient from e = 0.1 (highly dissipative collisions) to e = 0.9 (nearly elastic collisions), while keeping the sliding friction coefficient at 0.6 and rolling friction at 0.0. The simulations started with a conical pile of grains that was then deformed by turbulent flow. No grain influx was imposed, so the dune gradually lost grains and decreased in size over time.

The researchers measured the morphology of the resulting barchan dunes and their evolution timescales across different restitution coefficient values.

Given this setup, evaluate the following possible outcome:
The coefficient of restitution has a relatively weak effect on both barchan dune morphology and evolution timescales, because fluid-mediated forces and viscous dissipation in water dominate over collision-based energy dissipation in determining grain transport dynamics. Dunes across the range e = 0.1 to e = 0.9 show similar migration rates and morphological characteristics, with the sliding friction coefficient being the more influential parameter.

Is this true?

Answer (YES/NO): YES